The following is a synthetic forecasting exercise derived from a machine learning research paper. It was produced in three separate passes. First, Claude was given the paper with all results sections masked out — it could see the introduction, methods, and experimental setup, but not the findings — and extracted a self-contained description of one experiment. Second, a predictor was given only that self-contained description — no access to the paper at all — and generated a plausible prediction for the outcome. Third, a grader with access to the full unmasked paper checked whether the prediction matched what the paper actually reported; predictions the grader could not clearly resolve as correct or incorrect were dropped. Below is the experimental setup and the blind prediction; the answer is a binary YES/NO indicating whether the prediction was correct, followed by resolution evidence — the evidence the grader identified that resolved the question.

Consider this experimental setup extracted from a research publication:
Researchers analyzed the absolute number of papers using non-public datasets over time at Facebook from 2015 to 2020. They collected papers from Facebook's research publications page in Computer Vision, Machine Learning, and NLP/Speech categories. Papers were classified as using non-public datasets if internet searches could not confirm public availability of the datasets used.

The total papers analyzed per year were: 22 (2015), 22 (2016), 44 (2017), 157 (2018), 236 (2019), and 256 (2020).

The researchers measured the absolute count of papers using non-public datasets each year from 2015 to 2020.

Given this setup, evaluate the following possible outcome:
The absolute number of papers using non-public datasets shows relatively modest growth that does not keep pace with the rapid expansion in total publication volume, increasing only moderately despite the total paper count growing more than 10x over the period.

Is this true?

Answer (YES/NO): YES